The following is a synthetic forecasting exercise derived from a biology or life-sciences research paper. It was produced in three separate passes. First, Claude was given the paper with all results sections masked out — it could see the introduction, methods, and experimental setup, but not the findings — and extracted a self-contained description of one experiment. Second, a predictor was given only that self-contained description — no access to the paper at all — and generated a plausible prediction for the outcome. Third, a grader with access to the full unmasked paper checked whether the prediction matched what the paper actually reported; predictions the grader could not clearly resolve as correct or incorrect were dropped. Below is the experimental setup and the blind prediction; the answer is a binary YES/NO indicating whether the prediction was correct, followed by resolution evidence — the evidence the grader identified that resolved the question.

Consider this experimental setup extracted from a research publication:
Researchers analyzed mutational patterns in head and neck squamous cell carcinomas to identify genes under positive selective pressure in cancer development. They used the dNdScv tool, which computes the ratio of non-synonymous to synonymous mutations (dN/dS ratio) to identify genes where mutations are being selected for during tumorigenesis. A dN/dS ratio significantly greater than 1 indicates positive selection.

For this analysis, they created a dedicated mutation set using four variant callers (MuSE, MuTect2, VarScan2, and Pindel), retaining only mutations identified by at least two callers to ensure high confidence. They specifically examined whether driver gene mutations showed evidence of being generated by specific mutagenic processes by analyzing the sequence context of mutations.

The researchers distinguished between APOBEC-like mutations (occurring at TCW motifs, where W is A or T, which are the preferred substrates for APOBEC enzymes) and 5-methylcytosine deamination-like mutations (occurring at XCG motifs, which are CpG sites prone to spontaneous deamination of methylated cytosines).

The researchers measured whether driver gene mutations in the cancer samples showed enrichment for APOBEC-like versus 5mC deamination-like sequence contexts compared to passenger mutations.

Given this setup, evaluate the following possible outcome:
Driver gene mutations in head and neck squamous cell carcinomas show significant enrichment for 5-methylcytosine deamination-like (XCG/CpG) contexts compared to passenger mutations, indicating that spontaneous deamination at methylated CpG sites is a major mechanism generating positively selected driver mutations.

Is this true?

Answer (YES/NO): NO